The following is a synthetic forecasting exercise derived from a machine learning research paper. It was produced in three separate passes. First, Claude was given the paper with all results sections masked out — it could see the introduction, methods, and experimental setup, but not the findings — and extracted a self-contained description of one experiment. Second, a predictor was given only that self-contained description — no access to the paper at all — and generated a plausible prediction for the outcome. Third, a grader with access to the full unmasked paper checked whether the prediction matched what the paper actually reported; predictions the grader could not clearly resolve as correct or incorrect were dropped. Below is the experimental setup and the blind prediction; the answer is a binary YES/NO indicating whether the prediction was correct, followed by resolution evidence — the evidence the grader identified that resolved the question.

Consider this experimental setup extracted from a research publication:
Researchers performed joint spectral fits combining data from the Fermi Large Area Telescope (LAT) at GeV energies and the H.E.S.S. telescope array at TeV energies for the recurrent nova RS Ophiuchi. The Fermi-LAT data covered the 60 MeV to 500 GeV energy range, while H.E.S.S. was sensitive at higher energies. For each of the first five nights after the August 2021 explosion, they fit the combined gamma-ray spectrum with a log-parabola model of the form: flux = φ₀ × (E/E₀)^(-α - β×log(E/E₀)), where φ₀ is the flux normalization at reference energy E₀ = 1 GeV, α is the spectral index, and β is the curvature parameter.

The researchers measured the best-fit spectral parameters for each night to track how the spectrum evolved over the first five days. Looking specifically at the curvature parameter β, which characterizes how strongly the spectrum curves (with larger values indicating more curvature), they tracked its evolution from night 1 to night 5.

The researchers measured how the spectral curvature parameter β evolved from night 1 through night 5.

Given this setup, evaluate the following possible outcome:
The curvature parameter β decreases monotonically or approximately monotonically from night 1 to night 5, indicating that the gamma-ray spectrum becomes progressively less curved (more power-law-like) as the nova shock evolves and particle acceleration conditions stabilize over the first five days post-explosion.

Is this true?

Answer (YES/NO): YES